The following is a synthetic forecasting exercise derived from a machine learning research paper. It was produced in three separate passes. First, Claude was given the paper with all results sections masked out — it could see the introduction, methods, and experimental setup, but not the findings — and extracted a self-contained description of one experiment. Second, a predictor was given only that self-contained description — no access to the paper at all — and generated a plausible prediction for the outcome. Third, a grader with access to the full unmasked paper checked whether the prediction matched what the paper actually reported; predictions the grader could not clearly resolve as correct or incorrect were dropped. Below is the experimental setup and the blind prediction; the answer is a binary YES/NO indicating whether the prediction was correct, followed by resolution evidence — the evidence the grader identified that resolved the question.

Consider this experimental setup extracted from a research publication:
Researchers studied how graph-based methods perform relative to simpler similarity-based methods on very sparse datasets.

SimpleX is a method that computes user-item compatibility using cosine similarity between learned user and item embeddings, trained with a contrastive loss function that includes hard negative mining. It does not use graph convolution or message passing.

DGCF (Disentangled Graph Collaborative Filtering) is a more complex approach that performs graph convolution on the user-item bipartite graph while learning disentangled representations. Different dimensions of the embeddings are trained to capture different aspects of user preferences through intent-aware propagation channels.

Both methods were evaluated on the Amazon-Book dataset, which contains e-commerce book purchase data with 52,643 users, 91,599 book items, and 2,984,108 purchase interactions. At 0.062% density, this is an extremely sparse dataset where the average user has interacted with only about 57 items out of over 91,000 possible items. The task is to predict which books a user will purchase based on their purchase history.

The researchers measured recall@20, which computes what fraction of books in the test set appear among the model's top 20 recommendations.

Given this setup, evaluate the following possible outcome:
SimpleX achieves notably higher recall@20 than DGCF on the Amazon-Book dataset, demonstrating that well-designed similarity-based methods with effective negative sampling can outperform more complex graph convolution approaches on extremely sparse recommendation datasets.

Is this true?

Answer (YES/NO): YES